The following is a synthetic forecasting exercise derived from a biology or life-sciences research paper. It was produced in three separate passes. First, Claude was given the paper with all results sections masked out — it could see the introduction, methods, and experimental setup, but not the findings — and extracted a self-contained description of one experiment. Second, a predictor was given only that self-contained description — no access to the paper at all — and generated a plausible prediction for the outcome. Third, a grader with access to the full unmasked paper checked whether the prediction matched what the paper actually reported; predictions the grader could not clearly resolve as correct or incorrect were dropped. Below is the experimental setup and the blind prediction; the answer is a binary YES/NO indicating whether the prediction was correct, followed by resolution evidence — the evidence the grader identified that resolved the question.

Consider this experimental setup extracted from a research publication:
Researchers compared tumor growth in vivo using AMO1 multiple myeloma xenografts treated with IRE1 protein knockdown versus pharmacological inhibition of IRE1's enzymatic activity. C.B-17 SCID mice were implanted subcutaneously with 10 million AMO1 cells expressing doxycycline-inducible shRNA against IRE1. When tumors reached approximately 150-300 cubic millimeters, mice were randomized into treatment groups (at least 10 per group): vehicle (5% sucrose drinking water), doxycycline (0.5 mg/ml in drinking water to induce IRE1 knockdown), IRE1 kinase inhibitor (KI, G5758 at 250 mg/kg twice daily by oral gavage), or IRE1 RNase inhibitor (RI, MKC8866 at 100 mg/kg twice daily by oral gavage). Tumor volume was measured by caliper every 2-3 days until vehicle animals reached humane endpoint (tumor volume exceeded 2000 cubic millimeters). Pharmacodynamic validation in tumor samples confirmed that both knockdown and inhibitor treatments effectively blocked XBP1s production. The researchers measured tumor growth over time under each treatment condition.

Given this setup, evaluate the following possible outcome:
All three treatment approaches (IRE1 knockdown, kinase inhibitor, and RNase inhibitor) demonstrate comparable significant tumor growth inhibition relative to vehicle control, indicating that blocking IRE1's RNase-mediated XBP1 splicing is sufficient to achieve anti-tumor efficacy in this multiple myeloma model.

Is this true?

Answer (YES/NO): NO